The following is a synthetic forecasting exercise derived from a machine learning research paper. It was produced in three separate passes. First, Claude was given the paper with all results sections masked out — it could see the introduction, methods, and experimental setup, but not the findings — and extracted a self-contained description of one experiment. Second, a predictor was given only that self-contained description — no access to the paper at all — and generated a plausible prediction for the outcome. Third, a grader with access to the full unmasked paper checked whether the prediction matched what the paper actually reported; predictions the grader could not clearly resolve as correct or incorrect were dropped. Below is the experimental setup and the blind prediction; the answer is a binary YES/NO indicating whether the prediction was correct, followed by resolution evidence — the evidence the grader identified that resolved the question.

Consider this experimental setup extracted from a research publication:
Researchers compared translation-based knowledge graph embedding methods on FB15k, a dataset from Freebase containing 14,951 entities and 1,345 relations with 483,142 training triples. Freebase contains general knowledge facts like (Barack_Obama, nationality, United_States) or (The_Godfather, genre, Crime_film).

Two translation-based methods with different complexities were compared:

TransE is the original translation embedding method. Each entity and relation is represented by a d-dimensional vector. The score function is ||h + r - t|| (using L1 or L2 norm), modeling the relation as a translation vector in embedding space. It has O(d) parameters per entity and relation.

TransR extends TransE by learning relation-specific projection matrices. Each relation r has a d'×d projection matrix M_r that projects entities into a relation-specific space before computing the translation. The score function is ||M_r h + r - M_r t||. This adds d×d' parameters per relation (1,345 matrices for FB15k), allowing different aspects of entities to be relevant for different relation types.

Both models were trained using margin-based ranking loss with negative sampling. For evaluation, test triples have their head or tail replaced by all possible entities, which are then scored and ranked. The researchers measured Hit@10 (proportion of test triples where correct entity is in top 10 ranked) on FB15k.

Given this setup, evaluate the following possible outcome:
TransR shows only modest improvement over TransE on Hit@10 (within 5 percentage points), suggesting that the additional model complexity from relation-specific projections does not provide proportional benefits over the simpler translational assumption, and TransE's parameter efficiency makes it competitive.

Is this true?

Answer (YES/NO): YES